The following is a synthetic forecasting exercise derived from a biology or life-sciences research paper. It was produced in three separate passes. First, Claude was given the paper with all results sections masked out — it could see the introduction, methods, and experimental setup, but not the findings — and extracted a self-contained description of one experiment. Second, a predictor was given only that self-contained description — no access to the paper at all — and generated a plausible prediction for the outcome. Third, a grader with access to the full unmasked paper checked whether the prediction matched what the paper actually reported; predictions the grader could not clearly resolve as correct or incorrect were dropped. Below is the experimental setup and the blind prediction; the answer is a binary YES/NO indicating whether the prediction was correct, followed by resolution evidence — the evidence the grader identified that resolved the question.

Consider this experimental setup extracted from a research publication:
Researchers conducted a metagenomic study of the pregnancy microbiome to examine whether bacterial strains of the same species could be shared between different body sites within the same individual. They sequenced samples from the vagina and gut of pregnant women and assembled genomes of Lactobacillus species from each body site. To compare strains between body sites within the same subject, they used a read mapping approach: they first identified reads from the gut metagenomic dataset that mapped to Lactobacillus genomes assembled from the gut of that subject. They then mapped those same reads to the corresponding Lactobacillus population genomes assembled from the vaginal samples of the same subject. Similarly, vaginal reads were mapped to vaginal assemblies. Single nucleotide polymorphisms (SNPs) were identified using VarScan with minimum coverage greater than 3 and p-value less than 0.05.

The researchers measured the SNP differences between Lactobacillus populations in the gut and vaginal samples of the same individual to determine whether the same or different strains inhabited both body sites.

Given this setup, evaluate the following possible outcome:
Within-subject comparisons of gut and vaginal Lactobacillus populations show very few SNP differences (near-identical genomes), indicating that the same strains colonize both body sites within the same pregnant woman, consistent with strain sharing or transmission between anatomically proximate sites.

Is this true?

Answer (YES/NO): NO